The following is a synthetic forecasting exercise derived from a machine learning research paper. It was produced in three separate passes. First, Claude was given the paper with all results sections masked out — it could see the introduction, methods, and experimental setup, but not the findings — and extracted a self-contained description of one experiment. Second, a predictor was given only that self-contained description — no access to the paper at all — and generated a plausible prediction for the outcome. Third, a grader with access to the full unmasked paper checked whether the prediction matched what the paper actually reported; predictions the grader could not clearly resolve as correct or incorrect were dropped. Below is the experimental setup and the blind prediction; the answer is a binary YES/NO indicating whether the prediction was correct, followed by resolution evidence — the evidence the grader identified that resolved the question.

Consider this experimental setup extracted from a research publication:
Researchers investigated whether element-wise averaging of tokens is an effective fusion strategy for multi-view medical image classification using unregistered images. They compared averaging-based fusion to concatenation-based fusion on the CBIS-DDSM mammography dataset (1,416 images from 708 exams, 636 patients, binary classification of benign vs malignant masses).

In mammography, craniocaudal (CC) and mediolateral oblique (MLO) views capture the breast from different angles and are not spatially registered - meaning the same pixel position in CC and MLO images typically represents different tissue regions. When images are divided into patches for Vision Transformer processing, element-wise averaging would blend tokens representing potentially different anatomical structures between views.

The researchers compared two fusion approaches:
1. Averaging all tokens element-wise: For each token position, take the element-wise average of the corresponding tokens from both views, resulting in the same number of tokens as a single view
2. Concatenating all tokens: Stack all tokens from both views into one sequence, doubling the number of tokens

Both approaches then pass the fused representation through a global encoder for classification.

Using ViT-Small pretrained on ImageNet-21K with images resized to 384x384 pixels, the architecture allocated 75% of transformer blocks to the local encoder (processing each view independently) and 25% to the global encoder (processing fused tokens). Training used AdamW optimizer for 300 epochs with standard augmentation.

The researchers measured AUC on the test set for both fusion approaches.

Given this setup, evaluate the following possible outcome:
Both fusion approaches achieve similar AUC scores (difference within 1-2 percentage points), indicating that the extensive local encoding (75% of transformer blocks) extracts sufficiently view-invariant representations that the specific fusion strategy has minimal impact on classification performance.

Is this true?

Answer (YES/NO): NO